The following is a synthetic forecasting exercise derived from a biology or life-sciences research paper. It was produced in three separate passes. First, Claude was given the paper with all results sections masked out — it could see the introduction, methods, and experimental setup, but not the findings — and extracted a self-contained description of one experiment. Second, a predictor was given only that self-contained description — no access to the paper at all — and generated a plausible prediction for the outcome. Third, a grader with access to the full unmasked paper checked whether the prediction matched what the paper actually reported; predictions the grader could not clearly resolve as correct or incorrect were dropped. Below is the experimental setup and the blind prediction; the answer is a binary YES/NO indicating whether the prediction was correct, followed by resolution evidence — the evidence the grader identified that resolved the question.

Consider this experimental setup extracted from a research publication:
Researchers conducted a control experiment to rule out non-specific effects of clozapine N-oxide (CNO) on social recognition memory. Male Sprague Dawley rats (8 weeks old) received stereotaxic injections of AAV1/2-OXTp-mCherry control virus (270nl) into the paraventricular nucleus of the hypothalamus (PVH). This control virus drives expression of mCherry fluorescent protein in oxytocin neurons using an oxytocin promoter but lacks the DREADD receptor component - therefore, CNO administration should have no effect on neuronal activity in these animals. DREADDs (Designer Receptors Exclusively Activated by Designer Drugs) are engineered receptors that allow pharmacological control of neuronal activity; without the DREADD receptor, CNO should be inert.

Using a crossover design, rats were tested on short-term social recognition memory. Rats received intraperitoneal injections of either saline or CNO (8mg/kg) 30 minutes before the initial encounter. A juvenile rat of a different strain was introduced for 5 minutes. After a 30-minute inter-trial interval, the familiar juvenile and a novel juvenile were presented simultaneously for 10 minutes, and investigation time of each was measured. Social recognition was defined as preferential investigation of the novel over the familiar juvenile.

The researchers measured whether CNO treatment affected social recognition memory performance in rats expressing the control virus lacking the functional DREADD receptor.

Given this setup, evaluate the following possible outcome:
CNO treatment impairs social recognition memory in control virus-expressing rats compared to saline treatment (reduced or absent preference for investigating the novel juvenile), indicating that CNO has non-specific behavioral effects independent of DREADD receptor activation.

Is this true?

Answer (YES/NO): NO